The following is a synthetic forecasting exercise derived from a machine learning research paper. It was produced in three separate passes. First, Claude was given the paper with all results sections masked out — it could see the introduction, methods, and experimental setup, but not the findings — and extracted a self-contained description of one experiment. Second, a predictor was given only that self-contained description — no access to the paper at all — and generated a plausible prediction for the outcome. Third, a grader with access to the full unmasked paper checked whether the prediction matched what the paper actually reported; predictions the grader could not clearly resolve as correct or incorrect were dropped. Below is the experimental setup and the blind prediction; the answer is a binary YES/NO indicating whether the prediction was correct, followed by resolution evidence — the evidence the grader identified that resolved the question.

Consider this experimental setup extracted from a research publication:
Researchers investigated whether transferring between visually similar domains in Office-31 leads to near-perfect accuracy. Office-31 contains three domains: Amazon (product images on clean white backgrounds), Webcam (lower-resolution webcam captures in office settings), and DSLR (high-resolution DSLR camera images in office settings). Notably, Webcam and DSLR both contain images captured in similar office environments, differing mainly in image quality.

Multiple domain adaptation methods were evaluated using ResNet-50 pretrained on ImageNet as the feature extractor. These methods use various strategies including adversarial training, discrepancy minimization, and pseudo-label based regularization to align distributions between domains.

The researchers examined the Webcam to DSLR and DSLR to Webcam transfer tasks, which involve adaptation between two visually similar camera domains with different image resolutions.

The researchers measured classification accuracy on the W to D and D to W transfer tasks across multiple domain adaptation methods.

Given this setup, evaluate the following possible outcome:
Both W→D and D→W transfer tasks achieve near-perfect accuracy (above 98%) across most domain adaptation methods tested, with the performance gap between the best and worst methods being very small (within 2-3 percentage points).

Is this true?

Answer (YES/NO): NO